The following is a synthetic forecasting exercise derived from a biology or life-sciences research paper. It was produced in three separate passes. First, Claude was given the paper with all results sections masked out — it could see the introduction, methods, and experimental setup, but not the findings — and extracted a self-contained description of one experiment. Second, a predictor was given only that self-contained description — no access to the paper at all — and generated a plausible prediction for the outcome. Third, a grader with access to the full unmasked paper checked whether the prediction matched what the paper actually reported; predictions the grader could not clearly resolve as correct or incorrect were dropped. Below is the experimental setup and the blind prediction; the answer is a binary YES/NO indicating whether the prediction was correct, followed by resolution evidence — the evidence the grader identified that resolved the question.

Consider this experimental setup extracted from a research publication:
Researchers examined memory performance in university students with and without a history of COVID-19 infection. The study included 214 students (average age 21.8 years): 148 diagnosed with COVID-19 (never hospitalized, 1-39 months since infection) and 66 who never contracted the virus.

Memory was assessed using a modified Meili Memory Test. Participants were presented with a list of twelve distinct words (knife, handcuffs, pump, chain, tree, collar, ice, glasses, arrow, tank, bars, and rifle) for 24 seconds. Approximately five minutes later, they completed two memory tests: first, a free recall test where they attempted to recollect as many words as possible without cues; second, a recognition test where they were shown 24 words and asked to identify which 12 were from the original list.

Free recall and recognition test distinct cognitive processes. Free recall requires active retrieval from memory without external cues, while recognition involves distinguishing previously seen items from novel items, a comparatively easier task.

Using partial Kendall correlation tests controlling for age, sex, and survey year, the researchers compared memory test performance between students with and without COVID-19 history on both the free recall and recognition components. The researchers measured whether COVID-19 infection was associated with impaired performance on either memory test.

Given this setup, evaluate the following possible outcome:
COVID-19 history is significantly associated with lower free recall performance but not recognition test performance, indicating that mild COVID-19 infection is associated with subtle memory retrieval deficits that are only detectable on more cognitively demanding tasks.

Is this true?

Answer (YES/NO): NO